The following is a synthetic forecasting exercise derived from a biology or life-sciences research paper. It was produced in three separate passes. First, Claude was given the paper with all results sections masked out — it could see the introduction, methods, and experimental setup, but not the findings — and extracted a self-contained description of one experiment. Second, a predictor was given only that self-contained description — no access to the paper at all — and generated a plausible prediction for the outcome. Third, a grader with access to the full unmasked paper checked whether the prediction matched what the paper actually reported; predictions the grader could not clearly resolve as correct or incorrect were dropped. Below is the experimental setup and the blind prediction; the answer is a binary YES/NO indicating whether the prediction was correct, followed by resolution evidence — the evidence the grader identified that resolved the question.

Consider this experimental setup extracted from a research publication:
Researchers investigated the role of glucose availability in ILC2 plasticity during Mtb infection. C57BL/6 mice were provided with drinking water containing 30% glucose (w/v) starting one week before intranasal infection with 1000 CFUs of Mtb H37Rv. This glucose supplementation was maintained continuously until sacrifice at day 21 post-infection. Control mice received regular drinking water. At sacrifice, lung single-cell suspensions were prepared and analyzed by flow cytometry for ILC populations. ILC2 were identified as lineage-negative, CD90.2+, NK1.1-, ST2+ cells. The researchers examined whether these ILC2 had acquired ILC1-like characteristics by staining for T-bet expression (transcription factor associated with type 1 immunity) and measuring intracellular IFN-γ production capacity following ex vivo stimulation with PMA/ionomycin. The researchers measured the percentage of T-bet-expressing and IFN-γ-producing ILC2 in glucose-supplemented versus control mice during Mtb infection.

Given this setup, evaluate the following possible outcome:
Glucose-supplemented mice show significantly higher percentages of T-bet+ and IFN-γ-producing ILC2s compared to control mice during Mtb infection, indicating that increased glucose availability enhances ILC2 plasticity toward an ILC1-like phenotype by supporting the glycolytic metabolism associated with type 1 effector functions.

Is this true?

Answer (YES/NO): YES